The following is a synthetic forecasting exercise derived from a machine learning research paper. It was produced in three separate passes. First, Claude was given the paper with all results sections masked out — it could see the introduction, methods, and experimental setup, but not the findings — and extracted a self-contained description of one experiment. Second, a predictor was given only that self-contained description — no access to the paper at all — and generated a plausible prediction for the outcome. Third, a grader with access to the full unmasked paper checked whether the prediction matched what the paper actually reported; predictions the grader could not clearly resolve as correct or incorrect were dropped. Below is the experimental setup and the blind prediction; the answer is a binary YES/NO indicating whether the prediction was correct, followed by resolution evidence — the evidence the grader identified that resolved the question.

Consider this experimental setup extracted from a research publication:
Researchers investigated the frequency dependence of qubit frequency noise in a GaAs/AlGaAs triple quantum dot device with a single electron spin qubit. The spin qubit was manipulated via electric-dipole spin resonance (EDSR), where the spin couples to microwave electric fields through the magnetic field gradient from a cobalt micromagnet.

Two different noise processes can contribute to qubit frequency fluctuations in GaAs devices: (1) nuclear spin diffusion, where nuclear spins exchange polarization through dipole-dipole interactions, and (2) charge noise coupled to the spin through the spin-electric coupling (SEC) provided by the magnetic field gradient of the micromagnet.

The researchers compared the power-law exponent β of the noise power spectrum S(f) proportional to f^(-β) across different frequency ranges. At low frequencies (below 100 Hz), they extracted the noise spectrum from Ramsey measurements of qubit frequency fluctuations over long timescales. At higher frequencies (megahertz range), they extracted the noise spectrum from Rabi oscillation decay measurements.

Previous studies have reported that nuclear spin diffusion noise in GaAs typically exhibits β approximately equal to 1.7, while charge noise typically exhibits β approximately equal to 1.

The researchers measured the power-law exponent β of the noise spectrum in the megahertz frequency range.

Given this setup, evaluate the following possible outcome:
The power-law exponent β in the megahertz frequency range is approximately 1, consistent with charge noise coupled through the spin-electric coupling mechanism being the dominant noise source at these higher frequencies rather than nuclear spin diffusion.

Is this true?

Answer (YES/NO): YES